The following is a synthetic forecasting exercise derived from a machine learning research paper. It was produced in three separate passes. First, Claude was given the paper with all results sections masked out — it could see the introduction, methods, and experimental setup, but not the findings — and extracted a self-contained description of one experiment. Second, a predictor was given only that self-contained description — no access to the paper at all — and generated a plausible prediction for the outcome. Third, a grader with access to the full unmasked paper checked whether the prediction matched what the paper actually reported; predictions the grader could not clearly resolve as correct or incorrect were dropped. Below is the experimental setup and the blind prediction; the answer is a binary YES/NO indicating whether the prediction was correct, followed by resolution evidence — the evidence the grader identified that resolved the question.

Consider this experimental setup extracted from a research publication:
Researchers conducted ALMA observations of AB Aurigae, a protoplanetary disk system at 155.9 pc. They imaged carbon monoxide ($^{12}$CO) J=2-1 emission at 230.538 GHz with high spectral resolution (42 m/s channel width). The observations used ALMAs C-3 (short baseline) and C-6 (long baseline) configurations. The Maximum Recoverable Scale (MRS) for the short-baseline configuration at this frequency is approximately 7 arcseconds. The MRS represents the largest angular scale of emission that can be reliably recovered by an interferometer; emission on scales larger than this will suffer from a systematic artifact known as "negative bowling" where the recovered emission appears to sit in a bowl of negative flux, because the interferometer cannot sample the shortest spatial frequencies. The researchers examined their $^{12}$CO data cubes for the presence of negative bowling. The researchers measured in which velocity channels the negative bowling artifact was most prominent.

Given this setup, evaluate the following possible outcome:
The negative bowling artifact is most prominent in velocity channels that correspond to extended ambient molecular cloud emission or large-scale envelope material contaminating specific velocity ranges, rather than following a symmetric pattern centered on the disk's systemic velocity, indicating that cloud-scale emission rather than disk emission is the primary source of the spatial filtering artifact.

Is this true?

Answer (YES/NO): NO